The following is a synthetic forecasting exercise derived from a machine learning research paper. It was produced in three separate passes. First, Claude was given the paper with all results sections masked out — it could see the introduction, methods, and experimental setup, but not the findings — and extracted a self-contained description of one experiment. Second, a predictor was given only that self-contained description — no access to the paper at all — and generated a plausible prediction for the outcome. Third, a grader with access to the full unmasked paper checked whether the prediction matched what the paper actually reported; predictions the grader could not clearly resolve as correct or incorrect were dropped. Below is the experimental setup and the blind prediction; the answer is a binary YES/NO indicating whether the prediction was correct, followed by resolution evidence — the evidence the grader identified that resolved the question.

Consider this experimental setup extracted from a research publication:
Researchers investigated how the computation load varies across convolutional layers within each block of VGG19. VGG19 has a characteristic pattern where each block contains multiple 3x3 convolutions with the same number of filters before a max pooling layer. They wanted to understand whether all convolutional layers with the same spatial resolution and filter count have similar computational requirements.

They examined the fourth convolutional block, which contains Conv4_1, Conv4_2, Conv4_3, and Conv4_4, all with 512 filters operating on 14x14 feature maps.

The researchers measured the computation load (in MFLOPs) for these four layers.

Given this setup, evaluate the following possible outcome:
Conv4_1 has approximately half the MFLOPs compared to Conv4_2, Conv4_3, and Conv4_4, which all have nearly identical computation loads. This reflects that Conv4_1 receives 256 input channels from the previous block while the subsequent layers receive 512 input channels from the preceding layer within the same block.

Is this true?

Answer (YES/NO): YES